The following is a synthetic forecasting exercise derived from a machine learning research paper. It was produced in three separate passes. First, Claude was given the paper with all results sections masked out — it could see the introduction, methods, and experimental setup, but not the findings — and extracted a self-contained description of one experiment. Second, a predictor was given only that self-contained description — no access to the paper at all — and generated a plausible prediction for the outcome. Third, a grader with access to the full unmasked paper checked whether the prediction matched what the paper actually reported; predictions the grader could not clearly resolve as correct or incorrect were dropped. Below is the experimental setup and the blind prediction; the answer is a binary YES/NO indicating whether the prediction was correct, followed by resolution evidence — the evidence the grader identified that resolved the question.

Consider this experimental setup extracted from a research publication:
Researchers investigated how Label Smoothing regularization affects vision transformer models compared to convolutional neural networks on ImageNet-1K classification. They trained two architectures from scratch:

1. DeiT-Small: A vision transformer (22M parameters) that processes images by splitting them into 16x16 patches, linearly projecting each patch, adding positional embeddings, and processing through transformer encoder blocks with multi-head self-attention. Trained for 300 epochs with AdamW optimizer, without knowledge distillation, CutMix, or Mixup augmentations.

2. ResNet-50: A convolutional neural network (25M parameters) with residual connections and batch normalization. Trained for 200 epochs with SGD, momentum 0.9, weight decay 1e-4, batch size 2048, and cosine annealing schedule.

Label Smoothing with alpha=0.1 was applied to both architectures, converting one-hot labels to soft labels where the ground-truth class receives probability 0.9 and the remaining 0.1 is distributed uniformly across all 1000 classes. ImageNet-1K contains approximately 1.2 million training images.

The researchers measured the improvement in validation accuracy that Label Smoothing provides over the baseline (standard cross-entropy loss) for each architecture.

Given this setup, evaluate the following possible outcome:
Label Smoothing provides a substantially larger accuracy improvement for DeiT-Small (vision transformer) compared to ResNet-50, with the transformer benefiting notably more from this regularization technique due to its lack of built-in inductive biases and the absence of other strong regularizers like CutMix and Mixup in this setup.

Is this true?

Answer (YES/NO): YES